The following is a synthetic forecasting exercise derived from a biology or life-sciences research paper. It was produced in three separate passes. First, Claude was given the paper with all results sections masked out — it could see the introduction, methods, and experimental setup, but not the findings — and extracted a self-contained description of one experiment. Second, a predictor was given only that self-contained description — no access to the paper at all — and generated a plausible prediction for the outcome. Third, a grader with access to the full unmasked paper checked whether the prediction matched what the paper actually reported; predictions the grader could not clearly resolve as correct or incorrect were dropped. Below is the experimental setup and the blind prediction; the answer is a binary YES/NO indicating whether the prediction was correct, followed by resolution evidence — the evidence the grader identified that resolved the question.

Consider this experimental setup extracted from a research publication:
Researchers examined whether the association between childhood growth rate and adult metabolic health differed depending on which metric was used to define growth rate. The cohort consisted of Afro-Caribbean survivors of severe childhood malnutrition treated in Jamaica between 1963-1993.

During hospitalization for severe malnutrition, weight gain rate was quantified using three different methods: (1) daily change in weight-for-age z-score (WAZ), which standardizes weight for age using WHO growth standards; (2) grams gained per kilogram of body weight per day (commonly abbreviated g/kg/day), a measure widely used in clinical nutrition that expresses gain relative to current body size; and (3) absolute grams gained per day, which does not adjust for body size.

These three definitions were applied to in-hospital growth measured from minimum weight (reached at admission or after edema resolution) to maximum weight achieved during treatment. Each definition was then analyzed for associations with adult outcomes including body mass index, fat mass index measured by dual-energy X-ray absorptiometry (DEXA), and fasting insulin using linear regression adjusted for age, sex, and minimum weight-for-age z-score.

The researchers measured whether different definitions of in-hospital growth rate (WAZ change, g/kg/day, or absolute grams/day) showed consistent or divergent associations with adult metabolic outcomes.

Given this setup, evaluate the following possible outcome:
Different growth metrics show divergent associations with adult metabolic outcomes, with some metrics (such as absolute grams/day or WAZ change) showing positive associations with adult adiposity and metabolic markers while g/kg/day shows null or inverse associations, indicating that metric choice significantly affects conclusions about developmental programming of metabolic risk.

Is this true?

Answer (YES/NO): NO